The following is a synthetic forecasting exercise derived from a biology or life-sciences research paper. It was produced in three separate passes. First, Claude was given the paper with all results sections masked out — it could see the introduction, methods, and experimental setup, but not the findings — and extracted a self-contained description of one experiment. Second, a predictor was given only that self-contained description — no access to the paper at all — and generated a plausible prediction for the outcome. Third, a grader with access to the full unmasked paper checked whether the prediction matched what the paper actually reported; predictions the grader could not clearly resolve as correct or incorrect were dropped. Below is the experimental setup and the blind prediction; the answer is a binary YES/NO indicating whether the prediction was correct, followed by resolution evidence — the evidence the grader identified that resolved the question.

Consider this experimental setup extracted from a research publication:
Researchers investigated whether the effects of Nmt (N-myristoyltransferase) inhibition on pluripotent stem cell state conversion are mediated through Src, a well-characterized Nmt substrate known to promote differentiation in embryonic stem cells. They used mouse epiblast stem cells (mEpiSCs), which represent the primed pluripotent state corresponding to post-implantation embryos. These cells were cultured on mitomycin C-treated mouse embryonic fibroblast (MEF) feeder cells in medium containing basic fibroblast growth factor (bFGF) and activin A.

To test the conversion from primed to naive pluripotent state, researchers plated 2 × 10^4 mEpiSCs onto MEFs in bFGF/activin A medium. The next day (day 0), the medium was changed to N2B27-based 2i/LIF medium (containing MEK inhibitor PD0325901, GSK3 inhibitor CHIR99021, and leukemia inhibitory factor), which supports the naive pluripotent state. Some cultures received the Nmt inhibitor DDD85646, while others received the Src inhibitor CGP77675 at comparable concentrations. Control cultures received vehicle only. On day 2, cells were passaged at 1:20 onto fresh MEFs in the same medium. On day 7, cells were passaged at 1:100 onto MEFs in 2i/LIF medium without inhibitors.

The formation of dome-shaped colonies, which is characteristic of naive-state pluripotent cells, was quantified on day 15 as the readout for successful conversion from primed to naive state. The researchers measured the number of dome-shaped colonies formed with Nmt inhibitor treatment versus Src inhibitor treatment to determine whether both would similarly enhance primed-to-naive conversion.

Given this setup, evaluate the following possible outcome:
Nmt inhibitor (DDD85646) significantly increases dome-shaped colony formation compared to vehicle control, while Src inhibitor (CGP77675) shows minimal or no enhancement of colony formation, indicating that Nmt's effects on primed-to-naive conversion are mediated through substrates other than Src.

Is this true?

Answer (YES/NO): YES